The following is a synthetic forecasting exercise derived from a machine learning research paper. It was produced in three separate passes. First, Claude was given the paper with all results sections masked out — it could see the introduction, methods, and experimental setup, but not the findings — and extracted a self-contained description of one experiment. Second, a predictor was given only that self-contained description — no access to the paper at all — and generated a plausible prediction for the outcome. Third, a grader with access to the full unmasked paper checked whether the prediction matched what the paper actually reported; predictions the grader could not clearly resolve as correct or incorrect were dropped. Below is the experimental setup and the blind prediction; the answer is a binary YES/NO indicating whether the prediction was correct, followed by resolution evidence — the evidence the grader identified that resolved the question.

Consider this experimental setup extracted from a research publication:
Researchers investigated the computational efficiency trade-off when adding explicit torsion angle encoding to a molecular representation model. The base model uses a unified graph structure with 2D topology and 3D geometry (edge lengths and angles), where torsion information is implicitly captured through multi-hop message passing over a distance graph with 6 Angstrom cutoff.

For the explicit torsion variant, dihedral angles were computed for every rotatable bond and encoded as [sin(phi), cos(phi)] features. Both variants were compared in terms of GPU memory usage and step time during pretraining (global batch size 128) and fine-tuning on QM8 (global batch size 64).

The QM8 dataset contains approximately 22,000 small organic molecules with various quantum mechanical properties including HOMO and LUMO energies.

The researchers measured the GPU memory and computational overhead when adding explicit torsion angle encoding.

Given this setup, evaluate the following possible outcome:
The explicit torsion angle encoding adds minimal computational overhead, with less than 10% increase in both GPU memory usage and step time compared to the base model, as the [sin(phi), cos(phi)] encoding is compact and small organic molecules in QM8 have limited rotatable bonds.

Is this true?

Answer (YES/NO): NO